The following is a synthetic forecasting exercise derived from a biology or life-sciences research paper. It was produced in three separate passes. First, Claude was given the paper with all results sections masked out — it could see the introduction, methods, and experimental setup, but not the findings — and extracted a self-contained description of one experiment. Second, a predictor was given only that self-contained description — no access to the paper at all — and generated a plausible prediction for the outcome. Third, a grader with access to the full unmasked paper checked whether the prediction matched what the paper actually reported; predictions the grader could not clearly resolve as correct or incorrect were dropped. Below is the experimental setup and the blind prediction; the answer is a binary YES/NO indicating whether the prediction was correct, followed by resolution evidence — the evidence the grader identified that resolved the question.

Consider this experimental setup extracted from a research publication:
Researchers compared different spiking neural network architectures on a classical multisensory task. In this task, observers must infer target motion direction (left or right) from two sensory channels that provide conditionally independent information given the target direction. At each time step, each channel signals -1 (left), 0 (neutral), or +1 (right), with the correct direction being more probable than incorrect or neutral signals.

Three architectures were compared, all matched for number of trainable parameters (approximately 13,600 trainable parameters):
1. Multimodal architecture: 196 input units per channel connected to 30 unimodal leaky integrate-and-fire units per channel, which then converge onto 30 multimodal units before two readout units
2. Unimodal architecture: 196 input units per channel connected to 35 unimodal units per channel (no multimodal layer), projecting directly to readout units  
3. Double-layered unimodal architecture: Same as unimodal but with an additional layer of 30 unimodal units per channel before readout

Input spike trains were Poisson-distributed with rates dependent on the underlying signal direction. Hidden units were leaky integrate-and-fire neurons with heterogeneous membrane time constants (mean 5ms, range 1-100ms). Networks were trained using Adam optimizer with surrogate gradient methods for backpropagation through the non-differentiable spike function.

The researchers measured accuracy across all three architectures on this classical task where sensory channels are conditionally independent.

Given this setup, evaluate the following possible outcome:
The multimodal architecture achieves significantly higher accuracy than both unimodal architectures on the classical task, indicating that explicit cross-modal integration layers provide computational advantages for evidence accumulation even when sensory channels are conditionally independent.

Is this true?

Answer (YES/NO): NO